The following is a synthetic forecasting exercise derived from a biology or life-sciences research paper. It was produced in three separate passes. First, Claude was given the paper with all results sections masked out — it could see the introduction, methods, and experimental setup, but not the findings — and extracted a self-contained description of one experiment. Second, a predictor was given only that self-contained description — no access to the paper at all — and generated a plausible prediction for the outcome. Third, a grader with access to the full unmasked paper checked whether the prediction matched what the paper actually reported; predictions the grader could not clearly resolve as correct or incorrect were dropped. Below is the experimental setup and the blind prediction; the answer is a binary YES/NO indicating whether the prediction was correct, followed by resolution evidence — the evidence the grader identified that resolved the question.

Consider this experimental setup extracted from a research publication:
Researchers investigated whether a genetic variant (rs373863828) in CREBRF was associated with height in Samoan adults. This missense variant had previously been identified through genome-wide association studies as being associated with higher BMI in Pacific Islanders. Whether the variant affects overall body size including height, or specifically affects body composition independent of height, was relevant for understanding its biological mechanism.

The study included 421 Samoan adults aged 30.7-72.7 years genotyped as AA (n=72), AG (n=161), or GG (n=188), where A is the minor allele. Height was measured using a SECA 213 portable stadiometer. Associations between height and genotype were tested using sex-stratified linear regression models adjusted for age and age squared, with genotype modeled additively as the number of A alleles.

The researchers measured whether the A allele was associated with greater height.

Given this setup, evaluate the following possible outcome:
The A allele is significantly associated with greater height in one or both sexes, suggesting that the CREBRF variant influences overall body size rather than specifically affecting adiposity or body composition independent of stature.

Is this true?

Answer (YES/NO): YES